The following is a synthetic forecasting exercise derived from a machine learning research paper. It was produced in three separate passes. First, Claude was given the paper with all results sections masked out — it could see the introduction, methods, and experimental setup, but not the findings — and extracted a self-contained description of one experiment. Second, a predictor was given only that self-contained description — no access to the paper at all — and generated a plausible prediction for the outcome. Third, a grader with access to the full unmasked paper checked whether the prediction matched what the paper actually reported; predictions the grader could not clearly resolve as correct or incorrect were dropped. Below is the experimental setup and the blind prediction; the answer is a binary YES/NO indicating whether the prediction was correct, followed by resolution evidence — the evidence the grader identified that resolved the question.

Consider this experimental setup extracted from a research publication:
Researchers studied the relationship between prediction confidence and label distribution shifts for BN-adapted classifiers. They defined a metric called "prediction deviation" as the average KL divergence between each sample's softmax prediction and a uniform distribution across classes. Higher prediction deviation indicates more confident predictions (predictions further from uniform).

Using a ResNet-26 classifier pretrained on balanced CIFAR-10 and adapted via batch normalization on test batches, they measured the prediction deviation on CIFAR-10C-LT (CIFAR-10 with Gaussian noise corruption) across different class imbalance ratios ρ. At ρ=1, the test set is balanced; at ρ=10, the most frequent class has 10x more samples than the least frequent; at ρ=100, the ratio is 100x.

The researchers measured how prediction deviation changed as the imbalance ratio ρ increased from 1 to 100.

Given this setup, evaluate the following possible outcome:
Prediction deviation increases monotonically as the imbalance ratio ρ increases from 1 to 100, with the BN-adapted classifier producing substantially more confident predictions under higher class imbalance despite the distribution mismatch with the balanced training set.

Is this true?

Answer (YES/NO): NO